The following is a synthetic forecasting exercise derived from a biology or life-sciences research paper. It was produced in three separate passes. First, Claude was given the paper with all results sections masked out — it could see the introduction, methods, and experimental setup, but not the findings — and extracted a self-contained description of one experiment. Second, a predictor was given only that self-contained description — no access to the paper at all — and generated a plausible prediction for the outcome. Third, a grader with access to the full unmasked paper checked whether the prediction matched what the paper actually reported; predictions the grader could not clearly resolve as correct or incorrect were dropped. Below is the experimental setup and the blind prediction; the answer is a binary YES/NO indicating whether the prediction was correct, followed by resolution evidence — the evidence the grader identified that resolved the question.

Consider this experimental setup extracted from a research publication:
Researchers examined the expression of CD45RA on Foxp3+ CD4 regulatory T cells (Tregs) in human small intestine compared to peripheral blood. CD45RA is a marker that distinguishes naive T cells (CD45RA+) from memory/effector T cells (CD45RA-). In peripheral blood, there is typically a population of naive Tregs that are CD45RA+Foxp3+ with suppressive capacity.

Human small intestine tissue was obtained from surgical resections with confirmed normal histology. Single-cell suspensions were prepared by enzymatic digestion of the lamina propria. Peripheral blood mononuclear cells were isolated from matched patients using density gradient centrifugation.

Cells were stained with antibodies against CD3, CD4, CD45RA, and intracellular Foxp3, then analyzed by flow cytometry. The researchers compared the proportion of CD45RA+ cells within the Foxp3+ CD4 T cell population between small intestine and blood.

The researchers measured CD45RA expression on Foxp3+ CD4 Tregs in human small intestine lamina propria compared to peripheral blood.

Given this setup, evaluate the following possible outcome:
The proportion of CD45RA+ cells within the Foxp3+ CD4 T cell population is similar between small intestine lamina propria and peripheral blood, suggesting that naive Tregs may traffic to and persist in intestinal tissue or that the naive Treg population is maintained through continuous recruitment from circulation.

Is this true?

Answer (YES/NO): NO